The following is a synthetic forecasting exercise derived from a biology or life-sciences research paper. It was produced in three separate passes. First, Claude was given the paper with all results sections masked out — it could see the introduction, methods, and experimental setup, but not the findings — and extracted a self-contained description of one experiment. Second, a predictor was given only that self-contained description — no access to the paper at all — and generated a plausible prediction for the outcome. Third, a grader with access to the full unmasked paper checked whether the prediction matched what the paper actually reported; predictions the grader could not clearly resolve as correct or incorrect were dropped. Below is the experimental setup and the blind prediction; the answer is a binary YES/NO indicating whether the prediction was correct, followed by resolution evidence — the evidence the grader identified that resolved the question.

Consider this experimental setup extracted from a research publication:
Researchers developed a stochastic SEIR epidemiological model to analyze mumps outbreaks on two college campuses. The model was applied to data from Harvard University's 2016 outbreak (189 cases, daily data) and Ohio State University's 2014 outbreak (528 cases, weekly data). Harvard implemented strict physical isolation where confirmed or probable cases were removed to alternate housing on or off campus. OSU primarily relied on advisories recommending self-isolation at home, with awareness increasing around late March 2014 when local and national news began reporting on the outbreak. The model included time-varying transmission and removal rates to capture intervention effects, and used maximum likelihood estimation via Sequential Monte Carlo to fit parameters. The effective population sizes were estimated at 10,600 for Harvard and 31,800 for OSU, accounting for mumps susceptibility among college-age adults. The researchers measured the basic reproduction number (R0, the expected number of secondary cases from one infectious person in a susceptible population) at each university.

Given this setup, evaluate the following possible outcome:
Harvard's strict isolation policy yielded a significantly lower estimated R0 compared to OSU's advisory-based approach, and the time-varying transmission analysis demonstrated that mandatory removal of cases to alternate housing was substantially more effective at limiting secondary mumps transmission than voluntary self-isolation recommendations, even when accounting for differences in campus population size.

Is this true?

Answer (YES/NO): YES